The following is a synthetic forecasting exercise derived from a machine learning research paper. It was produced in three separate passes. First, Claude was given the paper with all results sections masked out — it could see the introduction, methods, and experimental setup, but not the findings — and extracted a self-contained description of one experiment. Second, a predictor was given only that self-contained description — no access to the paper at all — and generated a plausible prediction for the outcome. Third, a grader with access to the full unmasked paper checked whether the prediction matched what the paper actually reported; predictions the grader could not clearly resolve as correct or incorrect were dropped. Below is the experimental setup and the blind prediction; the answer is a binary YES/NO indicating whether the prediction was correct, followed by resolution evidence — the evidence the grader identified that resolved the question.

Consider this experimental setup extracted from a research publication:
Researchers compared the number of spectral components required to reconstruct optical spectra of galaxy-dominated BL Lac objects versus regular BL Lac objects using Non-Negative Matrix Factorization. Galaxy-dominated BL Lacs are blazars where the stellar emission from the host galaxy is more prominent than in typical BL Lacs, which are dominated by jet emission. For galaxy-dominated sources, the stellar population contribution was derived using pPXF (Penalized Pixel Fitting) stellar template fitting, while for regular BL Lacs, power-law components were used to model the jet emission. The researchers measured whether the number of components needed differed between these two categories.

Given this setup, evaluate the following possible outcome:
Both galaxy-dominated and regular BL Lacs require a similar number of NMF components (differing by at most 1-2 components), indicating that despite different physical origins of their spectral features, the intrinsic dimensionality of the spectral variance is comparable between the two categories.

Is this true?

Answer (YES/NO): NO